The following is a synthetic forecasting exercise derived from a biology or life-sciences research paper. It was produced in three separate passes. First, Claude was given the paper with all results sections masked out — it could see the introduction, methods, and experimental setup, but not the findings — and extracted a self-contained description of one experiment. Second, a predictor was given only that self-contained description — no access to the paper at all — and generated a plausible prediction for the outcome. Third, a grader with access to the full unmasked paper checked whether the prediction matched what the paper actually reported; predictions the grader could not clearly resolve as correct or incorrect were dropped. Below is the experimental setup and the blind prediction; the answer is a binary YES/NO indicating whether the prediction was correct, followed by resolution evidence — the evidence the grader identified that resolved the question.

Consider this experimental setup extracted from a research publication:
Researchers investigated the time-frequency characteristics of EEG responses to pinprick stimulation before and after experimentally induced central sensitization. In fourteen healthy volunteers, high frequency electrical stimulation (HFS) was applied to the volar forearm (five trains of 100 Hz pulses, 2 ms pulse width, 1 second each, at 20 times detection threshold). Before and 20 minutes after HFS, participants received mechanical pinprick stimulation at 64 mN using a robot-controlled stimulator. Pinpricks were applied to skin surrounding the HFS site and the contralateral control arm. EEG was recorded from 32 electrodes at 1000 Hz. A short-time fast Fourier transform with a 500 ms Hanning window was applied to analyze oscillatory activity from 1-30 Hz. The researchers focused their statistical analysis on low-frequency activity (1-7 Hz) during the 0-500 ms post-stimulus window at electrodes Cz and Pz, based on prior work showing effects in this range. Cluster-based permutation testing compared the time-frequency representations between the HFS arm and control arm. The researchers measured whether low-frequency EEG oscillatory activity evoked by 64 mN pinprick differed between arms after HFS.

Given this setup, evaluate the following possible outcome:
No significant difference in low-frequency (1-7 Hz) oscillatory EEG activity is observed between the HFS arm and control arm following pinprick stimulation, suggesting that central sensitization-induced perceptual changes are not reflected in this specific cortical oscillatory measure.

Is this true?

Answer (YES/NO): NO